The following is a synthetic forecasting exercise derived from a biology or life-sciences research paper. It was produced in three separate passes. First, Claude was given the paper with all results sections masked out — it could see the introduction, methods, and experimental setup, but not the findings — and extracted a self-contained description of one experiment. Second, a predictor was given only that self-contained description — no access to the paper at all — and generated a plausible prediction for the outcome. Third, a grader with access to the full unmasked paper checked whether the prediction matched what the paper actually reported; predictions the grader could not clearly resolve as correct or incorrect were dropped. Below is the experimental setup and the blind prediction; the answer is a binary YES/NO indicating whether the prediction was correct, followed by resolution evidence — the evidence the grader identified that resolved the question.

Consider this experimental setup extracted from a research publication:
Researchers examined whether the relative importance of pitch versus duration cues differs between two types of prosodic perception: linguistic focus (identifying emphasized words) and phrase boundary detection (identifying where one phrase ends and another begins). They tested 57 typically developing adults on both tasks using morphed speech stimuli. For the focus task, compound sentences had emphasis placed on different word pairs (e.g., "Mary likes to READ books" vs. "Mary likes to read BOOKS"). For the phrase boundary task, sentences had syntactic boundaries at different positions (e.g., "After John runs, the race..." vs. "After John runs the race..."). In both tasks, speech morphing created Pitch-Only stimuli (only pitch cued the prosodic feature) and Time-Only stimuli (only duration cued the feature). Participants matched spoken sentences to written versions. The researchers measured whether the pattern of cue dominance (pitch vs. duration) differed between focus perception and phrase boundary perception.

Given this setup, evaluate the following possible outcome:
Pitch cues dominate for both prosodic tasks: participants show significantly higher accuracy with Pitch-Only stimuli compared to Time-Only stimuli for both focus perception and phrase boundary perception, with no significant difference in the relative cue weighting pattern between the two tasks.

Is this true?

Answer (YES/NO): NO